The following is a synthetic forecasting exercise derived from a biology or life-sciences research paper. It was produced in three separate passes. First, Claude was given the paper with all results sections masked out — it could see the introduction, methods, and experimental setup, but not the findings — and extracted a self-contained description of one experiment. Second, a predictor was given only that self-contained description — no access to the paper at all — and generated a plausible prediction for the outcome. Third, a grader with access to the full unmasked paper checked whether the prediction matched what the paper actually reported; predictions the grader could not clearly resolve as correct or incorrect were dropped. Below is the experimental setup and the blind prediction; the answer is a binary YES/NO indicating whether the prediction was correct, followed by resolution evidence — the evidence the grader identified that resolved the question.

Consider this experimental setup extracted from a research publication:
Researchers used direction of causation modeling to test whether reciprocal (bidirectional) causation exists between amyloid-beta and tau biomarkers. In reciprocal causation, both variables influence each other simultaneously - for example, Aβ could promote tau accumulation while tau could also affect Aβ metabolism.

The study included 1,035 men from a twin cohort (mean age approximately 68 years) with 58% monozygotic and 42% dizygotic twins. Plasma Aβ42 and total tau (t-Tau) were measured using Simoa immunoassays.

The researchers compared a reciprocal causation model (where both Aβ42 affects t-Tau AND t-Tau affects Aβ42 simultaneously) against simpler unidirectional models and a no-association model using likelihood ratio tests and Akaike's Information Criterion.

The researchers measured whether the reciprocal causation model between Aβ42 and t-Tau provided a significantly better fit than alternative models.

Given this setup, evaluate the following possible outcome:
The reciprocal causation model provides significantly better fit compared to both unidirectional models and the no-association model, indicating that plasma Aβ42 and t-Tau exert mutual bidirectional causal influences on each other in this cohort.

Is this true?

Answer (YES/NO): NO